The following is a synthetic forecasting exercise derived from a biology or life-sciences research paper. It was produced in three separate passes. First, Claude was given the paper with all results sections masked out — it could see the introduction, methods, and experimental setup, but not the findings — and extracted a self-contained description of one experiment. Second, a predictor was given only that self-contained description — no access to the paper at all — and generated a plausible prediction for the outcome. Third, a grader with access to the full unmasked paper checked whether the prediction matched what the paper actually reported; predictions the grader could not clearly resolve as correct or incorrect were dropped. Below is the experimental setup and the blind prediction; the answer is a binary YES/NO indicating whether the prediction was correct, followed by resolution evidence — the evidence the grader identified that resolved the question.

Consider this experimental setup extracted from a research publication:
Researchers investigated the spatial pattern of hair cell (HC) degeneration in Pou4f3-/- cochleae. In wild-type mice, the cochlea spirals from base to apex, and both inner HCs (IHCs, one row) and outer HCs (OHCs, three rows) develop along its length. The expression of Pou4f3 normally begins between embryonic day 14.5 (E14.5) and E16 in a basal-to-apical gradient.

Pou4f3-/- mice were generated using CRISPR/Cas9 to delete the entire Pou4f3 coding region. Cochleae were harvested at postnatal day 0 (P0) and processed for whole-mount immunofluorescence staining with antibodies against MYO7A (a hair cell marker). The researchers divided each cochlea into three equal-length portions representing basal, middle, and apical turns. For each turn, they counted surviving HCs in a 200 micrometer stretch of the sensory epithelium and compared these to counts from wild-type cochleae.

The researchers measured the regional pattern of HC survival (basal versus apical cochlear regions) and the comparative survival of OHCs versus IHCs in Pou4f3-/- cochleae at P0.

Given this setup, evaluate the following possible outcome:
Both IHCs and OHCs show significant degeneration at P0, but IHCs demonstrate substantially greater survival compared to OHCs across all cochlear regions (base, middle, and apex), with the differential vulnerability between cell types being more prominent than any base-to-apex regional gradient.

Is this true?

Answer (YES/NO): NO